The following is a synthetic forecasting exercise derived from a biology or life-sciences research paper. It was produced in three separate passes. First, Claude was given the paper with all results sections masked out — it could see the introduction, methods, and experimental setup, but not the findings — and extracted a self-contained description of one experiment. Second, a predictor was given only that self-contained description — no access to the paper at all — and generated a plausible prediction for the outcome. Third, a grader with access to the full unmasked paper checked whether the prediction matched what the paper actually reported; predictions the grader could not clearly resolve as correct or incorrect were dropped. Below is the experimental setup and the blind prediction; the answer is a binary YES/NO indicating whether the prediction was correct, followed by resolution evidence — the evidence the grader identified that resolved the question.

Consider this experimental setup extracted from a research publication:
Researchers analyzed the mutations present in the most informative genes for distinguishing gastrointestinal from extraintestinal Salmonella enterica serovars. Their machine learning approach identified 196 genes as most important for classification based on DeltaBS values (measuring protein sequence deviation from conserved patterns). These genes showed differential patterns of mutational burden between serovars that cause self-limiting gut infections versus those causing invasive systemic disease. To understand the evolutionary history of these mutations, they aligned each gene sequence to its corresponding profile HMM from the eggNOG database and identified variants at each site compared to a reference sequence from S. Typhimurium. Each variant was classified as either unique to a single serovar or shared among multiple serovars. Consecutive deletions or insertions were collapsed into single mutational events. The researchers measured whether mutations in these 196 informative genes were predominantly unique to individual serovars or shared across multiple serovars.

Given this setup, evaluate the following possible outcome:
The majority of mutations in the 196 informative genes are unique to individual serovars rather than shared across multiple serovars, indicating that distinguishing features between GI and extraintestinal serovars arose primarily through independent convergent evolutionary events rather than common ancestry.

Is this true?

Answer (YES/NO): YES